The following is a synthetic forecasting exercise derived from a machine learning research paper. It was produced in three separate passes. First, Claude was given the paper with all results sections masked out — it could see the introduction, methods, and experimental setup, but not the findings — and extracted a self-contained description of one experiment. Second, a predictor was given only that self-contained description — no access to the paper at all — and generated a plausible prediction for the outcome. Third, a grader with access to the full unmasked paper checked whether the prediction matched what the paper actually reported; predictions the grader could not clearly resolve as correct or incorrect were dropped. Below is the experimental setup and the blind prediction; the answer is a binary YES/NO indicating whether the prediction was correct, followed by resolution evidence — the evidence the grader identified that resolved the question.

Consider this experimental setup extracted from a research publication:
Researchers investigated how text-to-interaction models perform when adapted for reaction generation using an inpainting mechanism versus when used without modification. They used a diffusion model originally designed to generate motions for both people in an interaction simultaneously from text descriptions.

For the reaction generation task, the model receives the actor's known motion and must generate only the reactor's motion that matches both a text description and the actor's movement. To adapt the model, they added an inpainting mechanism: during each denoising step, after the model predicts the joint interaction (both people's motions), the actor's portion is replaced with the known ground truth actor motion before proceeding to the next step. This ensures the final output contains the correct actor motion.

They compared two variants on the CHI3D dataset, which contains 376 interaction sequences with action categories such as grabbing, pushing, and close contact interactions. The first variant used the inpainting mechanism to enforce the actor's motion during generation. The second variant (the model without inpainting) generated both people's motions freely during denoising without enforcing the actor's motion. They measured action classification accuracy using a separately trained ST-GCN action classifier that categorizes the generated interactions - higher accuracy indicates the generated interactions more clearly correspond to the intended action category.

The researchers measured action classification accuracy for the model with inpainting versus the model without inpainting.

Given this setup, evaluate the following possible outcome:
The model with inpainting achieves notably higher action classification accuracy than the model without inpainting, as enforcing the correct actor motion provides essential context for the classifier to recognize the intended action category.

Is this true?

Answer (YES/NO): NO